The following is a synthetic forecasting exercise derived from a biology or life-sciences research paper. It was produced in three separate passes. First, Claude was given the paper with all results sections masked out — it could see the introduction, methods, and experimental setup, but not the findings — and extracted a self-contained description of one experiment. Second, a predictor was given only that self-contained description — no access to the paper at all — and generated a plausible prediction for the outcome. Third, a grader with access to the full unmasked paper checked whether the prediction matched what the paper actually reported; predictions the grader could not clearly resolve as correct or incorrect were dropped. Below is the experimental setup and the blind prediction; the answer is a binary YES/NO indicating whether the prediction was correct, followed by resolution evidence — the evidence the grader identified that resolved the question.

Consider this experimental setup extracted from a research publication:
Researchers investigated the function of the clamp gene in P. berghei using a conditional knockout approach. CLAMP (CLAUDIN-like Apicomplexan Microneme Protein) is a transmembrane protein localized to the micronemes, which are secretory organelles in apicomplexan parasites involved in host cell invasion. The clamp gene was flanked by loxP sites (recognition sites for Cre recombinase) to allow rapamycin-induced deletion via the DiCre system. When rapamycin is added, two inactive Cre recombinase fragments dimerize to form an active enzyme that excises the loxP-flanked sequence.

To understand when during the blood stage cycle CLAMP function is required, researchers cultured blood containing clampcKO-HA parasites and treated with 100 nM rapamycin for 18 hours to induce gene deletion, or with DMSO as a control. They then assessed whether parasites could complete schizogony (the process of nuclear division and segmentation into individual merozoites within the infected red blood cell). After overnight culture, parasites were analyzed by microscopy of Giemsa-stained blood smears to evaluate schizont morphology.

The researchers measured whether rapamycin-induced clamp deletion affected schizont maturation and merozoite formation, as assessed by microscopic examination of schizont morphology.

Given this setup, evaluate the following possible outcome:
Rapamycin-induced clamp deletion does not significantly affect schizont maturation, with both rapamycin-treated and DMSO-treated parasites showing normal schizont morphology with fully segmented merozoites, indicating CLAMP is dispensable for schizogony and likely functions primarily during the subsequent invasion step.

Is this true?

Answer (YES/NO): YES